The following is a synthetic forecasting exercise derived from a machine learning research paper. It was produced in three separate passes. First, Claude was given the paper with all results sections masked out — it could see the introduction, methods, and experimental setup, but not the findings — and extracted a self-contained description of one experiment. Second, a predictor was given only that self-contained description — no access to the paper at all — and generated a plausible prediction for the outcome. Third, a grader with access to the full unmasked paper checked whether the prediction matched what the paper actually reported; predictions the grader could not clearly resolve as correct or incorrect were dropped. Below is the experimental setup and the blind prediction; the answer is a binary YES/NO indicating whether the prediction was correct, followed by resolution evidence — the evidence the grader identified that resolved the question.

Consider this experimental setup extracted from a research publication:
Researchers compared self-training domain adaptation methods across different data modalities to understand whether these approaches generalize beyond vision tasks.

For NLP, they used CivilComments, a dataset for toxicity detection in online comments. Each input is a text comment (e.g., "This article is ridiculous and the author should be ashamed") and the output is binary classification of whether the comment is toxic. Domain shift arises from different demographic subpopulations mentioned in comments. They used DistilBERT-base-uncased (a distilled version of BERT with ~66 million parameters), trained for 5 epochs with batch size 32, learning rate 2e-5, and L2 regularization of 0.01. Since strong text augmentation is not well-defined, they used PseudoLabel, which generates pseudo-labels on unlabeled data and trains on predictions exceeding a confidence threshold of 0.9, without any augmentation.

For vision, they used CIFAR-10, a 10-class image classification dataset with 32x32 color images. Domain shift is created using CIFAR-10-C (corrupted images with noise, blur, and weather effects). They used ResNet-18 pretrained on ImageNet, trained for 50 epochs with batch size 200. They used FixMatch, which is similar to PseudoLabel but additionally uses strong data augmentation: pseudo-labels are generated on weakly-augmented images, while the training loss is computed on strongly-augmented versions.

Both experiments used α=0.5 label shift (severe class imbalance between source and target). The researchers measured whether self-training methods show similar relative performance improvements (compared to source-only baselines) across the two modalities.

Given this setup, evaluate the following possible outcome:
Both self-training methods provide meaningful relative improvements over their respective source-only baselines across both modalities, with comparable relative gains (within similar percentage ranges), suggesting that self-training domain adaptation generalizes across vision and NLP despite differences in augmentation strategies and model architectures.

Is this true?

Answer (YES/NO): NO